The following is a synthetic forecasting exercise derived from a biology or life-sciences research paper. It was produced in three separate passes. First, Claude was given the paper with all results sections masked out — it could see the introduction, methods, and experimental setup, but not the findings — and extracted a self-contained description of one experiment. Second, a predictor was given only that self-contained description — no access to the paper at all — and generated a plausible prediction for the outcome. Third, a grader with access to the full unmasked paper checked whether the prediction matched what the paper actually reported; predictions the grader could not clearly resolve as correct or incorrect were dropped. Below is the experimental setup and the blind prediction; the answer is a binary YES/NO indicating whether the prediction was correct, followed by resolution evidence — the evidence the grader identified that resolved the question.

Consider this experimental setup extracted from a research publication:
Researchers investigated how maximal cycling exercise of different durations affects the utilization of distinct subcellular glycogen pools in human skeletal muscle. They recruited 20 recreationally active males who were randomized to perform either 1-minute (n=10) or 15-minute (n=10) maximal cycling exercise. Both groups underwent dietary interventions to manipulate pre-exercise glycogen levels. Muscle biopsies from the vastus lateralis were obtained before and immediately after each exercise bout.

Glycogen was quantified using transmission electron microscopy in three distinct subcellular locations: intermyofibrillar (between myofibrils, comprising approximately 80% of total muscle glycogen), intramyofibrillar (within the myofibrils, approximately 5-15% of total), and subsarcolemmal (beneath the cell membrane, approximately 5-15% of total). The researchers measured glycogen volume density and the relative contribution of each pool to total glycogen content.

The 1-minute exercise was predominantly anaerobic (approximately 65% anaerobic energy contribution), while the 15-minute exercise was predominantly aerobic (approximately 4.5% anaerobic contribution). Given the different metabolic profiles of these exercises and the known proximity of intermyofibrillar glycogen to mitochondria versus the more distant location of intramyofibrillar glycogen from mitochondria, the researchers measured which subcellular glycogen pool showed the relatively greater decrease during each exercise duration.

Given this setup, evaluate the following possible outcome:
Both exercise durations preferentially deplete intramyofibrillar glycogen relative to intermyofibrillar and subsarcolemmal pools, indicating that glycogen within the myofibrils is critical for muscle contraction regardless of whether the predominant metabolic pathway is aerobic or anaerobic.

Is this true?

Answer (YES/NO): NO